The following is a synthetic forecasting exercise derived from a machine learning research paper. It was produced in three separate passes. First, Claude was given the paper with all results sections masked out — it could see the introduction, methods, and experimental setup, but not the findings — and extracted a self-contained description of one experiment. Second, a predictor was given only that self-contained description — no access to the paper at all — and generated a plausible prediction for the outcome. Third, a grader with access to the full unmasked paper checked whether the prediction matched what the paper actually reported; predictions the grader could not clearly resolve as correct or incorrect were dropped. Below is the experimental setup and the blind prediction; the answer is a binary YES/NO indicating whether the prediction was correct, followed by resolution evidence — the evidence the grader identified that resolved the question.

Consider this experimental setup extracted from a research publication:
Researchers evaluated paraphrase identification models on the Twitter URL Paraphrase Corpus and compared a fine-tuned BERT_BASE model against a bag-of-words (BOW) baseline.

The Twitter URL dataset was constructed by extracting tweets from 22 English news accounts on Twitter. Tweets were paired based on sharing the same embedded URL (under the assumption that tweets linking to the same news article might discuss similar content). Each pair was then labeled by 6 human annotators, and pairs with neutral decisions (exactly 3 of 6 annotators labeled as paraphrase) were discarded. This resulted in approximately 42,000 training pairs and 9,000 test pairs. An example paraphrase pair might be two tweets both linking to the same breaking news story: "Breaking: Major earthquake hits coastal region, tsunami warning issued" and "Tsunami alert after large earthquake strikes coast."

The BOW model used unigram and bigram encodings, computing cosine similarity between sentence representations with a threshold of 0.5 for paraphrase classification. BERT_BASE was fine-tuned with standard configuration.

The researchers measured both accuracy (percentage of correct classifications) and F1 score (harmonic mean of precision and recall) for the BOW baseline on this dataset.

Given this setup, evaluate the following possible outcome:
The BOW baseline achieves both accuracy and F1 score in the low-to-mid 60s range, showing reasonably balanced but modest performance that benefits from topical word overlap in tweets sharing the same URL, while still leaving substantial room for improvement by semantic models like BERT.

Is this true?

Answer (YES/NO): NO